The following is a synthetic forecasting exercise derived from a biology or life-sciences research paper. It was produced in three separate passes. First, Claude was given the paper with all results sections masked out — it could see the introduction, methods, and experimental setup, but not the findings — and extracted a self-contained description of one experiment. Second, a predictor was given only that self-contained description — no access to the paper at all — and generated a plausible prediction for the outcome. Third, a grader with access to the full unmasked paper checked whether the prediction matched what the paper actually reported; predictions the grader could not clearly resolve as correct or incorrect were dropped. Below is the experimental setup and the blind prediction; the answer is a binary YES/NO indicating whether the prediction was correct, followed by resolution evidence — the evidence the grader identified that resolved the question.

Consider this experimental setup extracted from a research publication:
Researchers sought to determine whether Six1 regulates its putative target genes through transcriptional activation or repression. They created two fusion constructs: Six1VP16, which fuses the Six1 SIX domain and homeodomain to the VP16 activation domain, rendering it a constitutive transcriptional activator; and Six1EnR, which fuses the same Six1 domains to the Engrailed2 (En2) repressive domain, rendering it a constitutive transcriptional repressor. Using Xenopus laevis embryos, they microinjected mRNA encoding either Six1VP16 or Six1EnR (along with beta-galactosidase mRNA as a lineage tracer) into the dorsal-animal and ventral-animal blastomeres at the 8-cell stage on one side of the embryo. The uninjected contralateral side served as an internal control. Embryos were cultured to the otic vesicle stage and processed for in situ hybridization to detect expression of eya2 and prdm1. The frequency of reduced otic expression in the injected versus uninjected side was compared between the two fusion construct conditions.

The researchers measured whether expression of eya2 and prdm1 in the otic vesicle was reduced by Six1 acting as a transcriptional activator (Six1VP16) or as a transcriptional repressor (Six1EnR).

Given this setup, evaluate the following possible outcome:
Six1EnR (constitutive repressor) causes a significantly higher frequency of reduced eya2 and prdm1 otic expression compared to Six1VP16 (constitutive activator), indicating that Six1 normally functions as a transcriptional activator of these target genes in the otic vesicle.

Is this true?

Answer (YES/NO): NO